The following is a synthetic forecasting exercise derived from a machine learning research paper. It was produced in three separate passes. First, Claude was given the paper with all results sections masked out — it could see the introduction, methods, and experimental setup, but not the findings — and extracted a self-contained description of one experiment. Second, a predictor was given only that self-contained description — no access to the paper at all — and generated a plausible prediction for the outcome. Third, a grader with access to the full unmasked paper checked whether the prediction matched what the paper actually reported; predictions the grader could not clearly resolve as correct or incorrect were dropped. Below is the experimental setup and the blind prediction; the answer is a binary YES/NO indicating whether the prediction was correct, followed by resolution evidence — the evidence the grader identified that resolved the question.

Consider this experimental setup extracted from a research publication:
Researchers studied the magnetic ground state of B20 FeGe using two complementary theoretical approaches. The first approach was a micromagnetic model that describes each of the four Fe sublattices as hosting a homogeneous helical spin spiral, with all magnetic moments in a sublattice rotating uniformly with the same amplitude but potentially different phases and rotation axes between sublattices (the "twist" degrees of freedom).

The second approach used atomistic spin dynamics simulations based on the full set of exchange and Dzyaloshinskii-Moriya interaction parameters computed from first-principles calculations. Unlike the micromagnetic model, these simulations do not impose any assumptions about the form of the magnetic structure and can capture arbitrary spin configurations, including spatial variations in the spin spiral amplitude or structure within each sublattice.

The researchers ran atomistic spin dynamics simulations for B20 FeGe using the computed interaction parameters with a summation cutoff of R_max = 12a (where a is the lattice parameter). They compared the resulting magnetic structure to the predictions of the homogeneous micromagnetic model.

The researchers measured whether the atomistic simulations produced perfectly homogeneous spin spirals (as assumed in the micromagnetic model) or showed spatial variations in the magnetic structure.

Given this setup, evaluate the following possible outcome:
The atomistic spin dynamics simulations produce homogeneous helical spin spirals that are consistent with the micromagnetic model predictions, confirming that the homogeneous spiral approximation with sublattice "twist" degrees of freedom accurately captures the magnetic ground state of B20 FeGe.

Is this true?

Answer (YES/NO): NO